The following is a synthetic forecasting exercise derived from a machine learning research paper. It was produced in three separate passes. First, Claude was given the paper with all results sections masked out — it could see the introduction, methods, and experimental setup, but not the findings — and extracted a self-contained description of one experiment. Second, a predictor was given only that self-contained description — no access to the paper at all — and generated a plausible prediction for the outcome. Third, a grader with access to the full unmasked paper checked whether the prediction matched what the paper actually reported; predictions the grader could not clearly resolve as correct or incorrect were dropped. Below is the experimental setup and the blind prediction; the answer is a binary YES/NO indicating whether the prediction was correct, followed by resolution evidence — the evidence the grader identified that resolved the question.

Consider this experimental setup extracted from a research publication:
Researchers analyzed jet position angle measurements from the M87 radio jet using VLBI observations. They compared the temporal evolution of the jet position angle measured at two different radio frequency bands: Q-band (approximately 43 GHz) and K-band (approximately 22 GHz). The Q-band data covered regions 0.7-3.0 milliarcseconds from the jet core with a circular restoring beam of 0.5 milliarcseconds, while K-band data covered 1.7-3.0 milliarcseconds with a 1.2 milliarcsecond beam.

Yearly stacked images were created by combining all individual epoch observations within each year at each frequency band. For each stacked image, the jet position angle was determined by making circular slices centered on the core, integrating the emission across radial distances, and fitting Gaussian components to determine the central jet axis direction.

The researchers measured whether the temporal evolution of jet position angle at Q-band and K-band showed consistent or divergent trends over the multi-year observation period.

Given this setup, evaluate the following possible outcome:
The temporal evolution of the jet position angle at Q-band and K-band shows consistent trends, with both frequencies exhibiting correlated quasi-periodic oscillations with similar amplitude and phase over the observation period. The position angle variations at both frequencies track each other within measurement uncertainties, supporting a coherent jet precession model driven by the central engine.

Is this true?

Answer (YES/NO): YES